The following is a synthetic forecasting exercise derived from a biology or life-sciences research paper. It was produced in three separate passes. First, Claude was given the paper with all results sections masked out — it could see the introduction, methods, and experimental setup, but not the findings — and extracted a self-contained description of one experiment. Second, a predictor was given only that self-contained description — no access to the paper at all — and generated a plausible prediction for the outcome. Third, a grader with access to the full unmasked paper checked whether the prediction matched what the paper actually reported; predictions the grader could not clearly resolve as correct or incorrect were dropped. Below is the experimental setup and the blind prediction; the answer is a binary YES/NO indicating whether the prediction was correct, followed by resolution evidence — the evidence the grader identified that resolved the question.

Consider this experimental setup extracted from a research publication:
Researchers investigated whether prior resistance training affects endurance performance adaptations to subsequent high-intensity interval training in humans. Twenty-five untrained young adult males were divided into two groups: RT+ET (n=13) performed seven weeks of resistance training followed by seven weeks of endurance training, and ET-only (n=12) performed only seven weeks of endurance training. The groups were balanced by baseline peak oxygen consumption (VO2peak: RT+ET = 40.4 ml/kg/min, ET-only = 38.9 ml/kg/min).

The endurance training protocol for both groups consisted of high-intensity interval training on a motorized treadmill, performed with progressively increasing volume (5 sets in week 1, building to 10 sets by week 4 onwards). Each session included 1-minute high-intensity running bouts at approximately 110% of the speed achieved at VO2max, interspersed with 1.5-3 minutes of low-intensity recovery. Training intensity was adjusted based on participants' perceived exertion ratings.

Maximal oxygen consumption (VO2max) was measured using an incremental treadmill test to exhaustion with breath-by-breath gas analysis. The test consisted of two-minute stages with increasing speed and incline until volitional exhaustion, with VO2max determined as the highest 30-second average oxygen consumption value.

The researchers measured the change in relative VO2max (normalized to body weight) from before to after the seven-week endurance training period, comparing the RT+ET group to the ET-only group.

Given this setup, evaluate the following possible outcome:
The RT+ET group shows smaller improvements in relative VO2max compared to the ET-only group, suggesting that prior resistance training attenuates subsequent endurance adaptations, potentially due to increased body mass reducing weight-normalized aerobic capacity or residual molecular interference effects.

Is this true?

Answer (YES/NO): NO